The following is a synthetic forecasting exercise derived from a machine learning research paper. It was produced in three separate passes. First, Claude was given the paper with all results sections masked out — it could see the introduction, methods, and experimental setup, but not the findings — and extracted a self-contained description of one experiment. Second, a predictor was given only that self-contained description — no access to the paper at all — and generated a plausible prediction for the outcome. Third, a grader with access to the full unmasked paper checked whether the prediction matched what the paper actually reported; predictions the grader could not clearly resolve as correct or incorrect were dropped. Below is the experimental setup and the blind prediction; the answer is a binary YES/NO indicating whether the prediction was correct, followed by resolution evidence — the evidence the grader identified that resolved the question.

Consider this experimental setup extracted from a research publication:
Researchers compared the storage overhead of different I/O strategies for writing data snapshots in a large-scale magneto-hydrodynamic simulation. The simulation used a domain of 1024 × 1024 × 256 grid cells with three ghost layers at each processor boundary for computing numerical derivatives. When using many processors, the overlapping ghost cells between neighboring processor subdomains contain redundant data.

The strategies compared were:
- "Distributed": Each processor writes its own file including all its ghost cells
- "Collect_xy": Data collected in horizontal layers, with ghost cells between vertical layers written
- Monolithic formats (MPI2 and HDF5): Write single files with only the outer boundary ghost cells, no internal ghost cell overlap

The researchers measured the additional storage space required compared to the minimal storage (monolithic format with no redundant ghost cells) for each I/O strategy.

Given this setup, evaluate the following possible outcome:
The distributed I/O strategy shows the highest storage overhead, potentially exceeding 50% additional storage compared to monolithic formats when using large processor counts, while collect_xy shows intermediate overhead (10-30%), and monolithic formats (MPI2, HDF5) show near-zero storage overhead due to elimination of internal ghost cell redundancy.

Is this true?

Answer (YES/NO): NO